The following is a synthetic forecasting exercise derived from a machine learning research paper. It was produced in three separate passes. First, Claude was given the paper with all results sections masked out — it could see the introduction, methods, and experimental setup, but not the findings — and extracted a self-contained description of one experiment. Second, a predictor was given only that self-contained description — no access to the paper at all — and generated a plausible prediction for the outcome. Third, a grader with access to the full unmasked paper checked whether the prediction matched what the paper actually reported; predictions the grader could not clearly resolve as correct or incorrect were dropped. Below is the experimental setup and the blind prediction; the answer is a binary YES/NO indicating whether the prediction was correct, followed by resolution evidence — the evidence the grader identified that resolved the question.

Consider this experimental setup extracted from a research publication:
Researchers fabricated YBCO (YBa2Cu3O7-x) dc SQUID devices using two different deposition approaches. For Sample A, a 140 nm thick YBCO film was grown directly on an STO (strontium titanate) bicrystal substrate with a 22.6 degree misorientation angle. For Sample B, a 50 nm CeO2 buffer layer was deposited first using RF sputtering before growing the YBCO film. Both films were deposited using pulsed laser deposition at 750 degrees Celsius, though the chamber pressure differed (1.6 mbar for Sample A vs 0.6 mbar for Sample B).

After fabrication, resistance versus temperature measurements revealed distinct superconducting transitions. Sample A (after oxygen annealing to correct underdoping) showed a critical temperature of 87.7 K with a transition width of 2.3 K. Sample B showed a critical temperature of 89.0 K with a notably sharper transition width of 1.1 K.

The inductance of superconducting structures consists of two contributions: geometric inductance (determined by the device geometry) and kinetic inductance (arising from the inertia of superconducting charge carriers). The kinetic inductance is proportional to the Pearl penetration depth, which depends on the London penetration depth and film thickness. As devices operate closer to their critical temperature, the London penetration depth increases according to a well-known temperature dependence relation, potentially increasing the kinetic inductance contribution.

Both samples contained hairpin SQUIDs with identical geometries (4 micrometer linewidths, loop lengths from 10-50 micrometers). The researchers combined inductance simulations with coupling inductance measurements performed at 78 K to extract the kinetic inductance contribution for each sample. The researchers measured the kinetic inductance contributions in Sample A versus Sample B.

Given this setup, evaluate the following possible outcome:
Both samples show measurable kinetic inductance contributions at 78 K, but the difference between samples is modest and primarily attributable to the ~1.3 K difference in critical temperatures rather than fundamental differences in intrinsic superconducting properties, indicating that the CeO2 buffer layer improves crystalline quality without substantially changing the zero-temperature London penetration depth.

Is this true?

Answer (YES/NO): NO